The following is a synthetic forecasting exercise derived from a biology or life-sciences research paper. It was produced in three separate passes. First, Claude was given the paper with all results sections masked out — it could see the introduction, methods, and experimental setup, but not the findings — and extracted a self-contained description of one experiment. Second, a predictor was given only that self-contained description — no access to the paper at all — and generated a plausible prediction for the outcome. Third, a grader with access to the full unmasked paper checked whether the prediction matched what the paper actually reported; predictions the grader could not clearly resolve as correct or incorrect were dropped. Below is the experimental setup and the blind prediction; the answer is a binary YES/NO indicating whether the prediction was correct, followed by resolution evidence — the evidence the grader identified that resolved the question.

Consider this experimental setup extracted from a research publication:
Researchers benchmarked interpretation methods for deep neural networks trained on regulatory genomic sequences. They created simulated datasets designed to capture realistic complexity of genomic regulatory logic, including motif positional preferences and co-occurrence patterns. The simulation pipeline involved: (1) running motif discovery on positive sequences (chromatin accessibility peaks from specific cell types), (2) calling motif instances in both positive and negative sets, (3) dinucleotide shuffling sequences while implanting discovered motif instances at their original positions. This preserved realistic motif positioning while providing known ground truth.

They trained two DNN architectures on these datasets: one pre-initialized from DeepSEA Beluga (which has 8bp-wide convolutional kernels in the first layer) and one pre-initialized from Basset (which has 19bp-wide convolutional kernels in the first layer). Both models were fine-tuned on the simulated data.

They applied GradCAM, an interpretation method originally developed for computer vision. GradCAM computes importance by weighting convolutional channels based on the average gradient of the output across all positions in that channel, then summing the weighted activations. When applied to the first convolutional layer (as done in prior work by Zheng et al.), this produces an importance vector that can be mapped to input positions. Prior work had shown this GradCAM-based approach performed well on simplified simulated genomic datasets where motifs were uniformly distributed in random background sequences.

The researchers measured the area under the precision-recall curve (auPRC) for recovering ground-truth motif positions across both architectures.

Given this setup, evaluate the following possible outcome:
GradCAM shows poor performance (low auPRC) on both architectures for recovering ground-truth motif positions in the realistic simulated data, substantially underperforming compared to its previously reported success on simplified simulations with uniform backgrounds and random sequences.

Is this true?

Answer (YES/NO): YES